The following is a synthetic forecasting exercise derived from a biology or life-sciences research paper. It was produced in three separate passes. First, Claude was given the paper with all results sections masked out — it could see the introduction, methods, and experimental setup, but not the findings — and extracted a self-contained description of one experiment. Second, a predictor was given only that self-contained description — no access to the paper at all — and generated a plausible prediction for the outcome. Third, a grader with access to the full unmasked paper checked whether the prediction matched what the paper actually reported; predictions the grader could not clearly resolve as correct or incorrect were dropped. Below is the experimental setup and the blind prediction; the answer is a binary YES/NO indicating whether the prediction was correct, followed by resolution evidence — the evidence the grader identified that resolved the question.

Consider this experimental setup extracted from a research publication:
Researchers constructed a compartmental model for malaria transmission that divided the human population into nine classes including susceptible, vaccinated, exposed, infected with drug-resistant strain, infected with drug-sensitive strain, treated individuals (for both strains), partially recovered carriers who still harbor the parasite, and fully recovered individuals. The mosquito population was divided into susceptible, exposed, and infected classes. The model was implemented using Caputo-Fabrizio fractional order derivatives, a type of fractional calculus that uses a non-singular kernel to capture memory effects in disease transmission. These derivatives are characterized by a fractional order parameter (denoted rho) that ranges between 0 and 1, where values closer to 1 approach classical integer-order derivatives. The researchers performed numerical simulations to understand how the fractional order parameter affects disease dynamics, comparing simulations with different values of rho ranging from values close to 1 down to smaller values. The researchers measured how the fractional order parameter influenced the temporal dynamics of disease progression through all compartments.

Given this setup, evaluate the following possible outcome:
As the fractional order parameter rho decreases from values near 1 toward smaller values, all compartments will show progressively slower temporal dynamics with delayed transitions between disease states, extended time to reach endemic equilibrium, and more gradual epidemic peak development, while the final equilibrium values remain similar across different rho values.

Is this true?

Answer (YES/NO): NO